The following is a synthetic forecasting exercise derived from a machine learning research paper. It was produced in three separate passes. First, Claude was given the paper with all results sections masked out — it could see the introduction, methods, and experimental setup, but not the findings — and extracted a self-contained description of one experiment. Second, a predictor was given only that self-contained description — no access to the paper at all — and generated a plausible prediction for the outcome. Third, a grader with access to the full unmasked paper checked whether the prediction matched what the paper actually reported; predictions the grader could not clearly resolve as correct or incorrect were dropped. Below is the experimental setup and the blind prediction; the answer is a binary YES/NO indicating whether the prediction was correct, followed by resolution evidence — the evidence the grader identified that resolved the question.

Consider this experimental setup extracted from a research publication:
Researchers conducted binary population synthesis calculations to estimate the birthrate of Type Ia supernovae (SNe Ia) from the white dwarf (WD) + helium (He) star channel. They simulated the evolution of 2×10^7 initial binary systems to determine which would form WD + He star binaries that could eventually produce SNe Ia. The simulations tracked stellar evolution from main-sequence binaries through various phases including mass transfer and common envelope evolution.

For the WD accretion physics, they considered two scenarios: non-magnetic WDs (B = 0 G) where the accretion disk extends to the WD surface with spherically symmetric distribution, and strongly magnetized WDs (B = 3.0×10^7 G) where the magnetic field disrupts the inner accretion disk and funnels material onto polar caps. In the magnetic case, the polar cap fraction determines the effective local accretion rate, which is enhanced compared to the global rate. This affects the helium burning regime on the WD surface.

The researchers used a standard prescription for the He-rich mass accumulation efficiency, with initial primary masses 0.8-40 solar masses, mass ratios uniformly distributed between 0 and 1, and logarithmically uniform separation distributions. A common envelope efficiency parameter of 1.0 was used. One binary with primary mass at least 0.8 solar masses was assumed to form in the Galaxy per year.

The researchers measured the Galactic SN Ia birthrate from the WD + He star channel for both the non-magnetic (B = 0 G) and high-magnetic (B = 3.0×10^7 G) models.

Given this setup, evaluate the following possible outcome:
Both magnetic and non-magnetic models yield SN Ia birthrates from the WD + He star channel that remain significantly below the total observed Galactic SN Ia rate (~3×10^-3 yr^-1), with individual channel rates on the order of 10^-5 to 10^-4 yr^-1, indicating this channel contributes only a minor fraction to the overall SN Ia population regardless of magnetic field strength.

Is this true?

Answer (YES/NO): YES